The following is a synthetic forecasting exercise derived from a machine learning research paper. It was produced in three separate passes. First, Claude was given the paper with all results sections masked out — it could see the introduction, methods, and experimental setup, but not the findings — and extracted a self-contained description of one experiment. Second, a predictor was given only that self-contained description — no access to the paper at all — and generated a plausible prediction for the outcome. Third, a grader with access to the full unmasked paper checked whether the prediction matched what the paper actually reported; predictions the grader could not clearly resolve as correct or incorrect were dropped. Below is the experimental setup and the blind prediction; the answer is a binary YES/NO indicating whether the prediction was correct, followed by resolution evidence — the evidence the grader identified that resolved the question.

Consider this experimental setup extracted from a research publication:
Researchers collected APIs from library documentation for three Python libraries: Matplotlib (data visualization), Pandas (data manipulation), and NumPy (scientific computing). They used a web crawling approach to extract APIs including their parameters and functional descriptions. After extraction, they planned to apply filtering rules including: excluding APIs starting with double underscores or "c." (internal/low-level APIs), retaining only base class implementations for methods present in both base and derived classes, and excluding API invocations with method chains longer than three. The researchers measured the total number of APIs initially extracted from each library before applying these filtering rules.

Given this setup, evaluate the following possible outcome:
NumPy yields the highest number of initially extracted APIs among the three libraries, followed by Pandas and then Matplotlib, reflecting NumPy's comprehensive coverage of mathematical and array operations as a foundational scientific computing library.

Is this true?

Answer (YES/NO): NO